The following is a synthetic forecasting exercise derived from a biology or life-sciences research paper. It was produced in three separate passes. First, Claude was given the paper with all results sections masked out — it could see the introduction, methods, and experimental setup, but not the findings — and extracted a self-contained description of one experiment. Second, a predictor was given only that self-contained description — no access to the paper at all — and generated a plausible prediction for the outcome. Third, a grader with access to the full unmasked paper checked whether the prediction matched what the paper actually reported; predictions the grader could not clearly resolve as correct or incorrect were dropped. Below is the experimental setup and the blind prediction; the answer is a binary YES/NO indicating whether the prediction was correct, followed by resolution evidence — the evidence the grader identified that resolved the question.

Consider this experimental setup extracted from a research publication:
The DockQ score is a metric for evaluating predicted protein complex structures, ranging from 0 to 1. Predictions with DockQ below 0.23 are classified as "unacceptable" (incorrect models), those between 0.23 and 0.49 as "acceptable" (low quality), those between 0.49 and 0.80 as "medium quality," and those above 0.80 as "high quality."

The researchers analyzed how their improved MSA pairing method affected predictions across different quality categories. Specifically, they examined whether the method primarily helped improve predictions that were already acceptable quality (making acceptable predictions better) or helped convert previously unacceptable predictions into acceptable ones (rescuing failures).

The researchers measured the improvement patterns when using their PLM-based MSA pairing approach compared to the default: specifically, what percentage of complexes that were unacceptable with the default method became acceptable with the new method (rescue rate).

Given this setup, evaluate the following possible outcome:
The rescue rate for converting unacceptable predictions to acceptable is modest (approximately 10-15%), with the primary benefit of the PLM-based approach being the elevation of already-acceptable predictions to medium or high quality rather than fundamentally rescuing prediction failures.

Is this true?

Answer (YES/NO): NO